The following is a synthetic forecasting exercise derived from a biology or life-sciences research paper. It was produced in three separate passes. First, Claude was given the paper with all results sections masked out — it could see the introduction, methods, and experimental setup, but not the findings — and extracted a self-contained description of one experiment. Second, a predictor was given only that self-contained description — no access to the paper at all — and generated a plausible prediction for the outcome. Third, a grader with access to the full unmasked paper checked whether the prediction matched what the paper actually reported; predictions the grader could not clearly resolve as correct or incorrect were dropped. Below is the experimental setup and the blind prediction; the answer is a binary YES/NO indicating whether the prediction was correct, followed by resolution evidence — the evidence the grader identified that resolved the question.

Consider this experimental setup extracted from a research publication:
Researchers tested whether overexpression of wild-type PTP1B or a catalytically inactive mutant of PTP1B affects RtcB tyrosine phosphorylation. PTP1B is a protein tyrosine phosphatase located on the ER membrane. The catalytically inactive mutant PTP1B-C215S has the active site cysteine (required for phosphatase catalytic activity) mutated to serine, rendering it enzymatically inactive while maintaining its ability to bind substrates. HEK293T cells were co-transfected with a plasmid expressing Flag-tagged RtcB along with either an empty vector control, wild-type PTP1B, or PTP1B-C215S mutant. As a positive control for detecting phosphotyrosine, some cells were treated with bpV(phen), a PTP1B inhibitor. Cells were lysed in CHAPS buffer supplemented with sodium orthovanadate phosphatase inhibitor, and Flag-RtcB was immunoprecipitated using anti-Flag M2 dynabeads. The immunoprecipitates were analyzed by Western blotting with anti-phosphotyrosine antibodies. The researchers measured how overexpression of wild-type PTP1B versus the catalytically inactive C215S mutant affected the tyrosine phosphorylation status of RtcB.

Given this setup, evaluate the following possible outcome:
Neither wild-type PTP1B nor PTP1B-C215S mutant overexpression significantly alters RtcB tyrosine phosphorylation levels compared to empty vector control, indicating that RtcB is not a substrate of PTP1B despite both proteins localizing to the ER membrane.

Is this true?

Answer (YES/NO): NO